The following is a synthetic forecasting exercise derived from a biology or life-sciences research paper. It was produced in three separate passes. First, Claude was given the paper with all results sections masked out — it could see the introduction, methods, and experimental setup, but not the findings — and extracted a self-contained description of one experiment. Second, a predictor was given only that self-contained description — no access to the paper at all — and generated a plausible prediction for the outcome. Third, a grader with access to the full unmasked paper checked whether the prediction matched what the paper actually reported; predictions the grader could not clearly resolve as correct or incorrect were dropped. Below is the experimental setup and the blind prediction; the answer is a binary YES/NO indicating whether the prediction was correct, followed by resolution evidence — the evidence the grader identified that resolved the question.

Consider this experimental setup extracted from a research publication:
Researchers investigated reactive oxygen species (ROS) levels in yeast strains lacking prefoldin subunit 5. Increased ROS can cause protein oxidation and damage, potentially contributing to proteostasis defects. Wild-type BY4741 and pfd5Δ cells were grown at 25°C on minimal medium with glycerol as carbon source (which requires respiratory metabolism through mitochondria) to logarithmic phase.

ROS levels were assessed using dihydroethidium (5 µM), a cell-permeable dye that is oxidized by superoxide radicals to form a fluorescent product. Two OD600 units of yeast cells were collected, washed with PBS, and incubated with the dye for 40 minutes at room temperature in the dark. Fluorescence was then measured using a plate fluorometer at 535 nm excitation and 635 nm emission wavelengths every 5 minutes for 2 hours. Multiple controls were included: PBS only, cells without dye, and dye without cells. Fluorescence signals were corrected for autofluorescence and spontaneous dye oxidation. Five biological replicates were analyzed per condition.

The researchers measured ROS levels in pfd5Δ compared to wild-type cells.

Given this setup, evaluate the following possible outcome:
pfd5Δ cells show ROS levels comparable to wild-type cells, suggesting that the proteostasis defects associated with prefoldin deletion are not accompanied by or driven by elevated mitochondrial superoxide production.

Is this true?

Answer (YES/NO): YES